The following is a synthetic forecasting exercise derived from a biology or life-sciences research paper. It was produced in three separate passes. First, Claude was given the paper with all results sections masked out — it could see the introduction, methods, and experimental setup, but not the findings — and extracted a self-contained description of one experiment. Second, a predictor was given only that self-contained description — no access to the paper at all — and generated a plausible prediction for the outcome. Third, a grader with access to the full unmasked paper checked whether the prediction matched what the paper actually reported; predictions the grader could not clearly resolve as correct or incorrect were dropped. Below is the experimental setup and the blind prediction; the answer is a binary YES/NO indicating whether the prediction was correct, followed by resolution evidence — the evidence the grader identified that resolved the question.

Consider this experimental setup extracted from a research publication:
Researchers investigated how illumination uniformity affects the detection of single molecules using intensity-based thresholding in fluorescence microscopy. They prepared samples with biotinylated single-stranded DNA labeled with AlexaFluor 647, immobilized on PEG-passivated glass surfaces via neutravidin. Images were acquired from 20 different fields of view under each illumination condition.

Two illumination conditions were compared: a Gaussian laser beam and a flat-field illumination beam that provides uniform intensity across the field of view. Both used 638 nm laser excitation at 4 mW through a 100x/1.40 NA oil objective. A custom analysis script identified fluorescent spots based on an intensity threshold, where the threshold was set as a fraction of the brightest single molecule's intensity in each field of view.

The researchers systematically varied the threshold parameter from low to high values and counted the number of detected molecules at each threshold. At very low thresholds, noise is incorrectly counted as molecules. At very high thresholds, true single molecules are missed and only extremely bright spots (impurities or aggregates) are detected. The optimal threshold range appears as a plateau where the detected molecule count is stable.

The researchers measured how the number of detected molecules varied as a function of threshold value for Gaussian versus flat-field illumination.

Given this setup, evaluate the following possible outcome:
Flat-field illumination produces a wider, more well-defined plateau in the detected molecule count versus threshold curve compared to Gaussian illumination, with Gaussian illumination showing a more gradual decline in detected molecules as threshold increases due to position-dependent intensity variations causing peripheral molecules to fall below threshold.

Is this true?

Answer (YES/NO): YES